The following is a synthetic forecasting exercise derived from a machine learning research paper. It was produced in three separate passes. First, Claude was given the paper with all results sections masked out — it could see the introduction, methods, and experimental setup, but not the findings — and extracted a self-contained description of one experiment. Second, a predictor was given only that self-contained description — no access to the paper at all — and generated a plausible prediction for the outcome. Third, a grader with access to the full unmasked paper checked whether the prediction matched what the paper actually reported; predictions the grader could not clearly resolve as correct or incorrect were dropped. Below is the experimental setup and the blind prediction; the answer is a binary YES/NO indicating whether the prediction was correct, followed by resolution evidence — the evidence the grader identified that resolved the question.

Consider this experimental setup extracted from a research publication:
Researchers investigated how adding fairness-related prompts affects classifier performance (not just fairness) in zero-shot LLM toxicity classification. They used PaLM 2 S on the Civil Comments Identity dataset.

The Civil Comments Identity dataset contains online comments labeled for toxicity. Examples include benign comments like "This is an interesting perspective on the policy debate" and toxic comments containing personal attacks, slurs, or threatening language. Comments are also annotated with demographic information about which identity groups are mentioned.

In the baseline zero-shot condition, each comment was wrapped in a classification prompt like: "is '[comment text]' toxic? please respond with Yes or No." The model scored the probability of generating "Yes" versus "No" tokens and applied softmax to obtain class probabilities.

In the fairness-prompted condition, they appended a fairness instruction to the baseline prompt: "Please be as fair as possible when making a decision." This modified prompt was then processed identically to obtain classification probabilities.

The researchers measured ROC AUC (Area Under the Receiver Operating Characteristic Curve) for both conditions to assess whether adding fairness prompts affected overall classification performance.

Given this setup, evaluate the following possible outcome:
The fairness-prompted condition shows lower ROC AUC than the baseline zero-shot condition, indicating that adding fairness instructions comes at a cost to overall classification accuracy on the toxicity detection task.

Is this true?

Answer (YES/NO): NO